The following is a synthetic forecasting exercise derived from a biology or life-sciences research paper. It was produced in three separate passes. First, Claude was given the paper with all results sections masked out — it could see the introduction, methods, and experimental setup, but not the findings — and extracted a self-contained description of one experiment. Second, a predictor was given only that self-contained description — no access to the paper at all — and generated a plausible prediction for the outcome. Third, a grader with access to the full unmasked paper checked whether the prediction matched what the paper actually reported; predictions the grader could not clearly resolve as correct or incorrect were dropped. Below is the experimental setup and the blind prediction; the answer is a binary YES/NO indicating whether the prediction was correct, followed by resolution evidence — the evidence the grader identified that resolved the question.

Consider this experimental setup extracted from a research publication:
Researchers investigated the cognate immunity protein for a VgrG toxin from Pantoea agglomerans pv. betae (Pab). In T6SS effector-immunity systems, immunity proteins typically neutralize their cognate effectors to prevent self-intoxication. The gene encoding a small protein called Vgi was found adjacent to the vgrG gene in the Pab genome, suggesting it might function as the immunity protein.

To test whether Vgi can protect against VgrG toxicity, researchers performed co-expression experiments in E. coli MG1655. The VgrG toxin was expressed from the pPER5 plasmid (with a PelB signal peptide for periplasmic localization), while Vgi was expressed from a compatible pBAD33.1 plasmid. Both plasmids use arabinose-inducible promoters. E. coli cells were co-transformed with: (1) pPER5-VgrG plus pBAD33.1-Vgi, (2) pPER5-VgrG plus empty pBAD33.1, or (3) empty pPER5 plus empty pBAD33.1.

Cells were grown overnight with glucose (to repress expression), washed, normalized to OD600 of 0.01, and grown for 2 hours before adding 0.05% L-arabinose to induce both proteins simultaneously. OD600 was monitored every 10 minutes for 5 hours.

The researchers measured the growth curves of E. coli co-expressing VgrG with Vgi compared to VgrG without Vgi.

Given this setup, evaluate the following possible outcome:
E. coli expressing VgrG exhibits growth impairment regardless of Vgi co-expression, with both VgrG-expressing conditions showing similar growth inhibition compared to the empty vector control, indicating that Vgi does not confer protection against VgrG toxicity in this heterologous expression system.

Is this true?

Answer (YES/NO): NO